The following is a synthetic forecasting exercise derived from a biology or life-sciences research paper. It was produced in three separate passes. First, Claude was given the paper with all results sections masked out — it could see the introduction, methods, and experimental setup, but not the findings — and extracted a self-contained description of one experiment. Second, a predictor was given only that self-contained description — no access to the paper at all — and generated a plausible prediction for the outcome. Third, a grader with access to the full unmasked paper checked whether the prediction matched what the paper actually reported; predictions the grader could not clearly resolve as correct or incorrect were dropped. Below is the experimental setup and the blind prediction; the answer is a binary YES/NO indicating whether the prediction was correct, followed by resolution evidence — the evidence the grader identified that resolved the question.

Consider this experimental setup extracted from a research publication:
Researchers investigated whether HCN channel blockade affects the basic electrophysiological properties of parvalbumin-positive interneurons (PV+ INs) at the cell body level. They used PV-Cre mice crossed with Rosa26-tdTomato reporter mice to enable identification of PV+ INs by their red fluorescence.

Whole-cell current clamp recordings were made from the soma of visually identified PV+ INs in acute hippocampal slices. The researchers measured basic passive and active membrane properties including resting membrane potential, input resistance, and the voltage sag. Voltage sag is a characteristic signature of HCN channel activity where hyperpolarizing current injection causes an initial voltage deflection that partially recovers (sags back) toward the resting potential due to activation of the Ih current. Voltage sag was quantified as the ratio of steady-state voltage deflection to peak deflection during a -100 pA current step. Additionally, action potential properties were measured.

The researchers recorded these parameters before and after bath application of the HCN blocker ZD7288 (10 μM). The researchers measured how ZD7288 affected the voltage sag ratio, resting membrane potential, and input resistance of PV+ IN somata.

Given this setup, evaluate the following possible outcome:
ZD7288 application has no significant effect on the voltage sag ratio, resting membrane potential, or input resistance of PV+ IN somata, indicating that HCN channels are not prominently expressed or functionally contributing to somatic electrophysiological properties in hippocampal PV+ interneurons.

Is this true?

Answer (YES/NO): NO